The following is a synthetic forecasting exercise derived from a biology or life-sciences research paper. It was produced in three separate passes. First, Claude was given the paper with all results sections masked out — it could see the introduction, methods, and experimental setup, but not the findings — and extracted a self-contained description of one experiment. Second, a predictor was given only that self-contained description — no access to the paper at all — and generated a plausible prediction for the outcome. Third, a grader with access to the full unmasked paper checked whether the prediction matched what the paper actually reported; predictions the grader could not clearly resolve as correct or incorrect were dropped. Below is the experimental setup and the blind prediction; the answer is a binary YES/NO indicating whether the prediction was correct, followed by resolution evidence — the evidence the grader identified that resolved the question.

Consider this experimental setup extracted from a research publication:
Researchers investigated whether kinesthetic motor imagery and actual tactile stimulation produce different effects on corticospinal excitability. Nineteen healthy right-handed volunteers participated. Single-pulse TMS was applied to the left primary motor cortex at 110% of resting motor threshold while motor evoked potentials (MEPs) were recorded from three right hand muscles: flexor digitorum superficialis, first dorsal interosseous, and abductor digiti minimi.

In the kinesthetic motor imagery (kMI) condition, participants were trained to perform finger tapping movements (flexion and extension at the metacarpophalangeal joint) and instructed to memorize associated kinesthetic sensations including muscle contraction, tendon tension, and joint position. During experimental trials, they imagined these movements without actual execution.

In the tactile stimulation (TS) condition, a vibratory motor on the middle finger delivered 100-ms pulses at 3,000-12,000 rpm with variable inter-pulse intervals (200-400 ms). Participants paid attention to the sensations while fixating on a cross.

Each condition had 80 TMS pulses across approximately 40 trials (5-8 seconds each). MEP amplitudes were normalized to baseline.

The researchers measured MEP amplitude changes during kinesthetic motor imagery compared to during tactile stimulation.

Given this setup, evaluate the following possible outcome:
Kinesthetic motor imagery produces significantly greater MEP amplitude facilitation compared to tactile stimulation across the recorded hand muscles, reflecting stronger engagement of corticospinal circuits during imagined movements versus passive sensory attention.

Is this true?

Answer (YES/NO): YES